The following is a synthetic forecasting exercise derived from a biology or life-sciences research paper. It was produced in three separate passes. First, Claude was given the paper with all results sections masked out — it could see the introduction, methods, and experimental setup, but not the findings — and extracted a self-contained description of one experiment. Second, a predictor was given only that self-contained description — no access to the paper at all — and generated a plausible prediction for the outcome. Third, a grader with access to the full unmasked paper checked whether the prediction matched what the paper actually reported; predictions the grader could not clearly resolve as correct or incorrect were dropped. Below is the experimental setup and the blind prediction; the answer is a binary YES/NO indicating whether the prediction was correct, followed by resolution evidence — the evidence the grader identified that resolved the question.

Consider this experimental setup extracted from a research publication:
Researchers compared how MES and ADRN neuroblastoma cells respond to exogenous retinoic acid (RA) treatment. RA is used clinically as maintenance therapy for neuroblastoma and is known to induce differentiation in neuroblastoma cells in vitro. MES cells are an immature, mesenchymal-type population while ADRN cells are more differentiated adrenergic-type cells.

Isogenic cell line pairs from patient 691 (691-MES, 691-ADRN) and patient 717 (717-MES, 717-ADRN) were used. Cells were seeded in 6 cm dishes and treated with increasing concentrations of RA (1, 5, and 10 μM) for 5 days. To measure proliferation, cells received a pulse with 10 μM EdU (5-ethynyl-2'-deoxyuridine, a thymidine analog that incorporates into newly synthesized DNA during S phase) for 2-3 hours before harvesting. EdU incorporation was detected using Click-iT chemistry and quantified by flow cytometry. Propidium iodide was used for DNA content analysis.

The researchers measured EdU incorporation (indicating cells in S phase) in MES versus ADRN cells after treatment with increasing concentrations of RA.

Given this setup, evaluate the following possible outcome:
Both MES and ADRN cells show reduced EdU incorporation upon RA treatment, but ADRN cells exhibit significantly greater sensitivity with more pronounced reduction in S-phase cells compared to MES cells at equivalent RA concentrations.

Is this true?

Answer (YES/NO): NO